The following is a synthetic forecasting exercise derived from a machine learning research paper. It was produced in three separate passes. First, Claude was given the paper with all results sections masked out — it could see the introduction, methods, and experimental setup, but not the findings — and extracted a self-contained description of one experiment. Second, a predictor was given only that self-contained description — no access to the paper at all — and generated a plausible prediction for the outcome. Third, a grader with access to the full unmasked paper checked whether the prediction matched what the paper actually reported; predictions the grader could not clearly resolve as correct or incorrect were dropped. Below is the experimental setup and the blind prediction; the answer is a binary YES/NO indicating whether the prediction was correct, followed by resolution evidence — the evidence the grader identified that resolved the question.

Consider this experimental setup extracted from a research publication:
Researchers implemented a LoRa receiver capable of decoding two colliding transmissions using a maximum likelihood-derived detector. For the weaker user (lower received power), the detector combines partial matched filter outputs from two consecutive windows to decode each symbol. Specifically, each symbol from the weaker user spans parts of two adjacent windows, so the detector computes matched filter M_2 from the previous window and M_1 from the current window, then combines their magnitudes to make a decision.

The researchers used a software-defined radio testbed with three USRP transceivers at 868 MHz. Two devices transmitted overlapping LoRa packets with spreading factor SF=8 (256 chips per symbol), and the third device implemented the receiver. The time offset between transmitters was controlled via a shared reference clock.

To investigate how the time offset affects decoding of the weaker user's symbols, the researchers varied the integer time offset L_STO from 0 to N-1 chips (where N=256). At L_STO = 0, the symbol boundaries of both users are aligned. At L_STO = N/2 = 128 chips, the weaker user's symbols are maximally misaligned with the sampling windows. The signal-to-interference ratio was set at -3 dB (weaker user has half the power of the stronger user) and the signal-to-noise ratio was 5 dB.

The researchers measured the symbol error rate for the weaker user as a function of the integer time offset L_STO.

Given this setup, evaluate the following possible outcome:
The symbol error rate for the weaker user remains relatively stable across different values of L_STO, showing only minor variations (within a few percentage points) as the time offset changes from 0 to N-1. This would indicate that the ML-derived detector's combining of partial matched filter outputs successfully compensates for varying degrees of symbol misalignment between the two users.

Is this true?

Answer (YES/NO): NO